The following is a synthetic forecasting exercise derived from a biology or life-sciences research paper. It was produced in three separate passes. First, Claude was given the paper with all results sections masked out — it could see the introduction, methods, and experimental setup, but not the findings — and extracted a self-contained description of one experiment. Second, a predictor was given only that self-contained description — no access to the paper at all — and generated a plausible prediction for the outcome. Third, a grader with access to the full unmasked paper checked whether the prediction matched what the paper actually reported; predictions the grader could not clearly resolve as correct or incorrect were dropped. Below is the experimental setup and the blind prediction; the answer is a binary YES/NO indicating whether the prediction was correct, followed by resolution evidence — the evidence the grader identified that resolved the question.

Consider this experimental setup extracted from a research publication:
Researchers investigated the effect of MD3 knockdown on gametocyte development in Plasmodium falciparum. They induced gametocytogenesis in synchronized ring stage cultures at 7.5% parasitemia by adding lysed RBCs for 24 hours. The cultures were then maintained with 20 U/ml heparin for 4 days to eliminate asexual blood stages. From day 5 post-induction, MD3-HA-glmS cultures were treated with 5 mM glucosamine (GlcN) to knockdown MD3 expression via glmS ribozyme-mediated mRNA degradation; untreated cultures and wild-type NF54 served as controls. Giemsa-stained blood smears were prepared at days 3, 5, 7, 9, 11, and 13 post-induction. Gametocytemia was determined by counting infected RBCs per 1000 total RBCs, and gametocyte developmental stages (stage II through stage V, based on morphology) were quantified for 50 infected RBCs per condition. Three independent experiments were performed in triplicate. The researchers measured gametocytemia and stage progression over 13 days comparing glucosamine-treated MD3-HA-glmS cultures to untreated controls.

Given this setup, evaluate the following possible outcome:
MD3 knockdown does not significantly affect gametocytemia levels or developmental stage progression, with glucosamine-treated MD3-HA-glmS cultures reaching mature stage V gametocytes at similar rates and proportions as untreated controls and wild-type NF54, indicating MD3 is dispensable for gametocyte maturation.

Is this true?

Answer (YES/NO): NO